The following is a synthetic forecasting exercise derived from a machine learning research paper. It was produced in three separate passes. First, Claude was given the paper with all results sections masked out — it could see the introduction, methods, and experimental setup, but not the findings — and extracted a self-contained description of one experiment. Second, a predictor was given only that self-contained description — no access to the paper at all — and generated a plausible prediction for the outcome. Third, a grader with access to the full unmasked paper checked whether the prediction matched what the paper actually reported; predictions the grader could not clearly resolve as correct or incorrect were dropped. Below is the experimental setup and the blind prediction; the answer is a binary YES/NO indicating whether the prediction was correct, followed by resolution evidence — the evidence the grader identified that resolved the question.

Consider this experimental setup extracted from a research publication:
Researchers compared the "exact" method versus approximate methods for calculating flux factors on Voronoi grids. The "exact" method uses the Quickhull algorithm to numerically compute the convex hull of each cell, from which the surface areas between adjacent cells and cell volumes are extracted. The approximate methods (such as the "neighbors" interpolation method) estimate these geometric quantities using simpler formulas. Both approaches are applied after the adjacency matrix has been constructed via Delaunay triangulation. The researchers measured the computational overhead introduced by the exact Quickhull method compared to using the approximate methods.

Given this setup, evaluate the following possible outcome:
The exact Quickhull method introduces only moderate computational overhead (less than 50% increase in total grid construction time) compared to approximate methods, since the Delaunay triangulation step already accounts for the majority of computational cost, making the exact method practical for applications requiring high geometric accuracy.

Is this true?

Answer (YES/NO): NO